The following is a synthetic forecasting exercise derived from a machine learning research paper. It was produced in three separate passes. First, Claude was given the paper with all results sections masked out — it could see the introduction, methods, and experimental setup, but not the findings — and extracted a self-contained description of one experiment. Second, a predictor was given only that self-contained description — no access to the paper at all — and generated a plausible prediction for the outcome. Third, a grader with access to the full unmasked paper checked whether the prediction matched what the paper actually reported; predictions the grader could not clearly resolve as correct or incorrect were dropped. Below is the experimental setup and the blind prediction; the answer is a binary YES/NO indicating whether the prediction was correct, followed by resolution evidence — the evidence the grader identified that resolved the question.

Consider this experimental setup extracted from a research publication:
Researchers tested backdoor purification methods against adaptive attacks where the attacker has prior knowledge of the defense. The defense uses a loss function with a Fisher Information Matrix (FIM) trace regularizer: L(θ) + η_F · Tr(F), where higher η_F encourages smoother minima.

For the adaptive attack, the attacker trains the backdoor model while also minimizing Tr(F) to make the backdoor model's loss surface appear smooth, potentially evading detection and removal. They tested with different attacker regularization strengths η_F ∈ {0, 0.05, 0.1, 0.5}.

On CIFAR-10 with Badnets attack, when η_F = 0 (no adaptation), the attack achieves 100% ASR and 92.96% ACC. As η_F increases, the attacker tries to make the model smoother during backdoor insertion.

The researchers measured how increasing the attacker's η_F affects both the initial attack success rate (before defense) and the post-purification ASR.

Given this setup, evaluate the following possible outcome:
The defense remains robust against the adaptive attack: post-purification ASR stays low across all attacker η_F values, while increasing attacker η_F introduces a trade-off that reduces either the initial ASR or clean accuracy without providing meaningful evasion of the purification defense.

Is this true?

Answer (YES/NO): YES